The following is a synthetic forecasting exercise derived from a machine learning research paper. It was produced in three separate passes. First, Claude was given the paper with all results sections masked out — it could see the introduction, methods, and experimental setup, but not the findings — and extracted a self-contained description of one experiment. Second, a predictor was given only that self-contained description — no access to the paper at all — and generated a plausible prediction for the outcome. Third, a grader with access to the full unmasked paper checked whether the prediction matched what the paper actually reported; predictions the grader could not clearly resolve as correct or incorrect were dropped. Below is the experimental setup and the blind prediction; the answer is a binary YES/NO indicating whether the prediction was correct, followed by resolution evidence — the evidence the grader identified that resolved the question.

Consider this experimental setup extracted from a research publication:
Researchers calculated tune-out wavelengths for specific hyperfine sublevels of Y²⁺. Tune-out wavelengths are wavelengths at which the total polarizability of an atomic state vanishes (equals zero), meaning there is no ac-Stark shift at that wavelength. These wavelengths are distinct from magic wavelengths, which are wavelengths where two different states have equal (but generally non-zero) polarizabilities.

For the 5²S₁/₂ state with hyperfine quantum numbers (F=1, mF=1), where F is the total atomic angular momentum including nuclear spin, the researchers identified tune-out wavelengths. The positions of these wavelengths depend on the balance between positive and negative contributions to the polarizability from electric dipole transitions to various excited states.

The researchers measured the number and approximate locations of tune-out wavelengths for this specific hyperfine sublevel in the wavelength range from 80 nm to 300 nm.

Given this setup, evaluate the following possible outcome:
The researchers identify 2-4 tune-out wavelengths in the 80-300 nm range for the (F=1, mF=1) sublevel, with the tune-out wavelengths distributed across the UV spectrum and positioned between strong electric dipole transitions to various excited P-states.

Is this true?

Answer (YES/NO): YES